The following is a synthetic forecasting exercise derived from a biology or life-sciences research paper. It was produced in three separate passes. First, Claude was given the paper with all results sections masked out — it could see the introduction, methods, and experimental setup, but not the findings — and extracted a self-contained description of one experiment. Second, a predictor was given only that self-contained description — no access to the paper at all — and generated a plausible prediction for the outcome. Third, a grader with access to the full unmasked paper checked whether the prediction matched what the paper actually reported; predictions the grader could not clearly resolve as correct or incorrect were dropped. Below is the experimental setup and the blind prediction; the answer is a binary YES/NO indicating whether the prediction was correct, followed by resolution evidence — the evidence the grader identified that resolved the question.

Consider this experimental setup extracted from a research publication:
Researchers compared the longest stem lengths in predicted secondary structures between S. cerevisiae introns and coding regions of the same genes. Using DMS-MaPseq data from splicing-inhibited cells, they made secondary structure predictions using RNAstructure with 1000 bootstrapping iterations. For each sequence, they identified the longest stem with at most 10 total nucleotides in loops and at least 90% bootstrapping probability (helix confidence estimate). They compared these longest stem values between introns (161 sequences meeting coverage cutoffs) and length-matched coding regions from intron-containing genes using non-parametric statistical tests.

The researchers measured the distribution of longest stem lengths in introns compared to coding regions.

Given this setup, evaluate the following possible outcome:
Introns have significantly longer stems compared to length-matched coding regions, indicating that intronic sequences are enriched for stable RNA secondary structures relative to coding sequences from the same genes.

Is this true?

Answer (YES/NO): YES